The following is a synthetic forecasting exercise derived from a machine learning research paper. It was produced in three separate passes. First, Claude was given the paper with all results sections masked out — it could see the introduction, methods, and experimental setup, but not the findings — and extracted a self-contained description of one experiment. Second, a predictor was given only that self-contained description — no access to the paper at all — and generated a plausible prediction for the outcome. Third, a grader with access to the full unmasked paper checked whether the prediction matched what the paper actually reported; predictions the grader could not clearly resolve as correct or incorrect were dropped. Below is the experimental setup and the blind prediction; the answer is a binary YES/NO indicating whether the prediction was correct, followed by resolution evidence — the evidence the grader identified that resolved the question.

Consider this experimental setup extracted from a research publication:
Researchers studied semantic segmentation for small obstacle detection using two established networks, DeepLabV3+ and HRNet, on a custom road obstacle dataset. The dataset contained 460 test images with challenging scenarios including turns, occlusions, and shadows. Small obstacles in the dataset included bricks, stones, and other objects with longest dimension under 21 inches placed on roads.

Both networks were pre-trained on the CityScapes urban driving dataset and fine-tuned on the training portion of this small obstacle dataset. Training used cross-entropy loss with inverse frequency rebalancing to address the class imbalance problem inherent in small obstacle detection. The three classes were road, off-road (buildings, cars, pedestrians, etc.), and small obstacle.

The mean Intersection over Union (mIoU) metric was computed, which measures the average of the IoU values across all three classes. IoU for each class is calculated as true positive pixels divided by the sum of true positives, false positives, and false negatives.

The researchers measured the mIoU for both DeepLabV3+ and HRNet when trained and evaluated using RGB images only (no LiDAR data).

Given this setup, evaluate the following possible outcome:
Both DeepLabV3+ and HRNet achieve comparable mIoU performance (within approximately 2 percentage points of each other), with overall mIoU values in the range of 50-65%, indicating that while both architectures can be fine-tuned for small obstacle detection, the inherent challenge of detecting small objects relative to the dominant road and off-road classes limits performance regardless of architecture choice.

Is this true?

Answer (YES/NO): NO